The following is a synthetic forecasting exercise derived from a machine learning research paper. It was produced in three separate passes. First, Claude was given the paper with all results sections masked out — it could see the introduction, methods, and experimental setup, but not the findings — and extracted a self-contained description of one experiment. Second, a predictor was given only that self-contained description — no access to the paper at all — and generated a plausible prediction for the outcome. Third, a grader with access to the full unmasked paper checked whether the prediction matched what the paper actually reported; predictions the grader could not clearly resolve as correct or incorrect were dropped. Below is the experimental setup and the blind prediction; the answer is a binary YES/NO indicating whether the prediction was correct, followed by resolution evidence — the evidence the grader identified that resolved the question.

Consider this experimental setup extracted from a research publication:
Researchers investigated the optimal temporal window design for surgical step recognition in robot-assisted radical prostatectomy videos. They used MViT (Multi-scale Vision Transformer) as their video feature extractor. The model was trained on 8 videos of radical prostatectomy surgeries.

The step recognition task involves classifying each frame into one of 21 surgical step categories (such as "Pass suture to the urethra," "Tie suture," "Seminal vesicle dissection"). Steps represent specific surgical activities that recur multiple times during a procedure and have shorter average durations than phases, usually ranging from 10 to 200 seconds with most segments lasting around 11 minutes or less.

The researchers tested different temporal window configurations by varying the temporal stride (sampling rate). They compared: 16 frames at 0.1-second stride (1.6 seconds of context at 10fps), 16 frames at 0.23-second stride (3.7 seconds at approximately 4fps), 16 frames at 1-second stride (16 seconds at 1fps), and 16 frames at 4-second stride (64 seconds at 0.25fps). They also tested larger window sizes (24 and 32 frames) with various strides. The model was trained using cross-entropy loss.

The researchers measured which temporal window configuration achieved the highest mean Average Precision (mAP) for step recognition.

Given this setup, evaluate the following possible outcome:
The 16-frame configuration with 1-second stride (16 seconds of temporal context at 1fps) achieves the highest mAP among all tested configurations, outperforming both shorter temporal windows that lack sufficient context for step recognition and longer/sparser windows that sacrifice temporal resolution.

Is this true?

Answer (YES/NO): YES